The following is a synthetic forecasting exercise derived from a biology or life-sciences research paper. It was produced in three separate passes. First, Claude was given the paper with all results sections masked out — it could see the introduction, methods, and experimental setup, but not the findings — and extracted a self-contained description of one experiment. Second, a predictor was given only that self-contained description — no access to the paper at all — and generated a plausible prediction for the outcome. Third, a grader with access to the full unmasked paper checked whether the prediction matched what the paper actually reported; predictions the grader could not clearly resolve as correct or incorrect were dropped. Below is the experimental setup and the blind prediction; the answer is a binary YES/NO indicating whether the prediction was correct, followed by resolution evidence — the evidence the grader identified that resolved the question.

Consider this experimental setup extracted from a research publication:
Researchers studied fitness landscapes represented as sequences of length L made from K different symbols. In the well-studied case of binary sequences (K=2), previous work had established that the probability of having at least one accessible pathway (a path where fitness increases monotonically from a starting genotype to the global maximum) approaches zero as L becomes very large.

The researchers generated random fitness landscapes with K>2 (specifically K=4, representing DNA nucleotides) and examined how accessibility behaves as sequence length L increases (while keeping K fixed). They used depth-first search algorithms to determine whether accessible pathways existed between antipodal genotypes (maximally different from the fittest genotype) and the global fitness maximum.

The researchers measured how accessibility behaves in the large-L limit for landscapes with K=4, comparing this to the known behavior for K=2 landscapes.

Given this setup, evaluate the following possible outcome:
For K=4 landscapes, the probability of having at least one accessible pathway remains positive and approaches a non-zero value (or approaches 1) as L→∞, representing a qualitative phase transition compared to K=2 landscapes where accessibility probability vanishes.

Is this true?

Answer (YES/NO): YES